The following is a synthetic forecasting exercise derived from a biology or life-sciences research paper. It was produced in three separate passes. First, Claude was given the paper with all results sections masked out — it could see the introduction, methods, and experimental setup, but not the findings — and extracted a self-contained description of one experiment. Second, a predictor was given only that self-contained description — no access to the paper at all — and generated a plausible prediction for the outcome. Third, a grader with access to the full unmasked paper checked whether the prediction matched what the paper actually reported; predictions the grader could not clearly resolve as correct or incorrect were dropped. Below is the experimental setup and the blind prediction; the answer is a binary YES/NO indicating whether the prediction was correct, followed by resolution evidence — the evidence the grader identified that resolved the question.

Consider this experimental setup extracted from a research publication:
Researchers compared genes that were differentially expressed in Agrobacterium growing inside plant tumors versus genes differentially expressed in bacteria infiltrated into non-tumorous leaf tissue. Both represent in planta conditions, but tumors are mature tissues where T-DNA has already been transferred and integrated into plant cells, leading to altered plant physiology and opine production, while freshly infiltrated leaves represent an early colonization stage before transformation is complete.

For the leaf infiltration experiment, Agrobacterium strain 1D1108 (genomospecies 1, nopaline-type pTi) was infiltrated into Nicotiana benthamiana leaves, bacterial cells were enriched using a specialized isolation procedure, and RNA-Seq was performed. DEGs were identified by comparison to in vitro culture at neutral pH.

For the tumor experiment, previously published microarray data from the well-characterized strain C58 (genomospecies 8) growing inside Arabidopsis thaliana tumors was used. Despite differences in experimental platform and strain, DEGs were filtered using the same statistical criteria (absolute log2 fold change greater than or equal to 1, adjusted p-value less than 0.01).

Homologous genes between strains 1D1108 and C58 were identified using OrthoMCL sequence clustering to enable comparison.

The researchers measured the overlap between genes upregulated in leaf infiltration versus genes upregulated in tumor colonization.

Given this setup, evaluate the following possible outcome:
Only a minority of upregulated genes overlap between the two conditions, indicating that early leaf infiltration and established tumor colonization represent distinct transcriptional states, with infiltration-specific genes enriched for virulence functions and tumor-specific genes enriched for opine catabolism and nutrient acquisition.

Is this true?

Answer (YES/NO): NO